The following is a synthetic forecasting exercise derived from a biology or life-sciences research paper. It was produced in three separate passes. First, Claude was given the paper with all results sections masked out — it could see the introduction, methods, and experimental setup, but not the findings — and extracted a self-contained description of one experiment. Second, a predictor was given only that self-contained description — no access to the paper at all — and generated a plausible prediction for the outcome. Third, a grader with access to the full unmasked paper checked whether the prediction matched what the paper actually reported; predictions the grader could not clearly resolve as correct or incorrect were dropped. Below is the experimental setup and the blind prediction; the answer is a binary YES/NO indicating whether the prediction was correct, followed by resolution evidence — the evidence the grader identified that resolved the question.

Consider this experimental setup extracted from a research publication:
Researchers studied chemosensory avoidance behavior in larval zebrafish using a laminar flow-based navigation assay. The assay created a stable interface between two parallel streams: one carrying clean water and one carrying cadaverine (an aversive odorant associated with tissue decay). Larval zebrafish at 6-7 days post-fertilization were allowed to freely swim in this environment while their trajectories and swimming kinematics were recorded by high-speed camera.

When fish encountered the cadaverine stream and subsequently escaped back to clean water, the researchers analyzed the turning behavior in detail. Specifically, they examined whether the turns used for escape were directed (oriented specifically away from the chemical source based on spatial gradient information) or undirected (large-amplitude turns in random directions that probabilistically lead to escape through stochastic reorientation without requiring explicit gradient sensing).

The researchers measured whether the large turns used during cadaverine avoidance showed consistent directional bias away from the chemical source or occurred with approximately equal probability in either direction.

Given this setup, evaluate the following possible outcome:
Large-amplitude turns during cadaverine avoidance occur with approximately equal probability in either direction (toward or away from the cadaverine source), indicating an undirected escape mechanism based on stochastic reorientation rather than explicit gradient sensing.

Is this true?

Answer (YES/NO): YES